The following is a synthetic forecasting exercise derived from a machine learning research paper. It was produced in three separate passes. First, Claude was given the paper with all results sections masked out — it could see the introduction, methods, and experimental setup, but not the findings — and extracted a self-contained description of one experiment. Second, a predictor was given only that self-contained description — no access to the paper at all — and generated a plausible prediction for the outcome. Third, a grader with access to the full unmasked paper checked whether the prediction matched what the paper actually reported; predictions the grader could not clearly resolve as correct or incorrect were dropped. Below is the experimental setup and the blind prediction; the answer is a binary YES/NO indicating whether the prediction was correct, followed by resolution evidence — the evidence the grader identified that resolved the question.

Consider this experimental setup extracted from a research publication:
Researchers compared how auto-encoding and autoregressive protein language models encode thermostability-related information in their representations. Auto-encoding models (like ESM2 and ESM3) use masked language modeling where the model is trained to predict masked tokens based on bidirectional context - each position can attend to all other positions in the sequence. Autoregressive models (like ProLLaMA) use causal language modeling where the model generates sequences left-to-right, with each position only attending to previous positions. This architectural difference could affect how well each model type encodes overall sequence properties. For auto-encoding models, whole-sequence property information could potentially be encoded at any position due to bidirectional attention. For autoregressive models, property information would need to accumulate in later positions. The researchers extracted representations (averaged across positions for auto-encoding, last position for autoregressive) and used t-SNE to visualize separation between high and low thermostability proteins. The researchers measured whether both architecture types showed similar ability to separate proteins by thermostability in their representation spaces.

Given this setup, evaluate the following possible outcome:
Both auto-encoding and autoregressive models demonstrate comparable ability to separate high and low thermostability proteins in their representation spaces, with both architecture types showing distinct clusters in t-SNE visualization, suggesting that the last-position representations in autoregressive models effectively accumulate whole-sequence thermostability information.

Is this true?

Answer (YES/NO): YES